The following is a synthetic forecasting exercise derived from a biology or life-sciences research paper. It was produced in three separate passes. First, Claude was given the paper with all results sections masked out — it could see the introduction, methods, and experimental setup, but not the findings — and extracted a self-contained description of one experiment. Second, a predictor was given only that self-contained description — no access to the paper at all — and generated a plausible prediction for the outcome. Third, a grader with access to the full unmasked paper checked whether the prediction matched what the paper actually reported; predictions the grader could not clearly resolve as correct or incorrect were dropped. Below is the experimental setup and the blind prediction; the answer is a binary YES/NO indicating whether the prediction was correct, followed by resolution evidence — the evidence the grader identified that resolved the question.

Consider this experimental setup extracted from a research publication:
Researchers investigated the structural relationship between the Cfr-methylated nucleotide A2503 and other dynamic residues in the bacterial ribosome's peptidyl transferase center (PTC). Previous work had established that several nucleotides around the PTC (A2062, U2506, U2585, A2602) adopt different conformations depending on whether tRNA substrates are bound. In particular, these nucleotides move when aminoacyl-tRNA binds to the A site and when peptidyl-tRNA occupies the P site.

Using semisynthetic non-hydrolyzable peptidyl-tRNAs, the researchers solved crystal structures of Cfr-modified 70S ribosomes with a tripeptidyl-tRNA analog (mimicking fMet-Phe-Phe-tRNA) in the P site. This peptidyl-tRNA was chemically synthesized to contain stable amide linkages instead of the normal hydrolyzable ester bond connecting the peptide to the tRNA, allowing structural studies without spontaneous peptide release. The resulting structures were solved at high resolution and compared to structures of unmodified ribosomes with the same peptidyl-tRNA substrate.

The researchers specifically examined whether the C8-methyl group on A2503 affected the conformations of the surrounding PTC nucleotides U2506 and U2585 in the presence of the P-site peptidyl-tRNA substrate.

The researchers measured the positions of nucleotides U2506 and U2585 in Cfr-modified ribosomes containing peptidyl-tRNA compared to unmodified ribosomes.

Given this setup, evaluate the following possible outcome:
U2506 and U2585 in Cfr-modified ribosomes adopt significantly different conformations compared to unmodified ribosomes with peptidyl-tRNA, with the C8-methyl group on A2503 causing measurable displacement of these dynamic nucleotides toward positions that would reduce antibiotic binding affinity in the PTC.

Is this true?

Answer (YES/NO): NO